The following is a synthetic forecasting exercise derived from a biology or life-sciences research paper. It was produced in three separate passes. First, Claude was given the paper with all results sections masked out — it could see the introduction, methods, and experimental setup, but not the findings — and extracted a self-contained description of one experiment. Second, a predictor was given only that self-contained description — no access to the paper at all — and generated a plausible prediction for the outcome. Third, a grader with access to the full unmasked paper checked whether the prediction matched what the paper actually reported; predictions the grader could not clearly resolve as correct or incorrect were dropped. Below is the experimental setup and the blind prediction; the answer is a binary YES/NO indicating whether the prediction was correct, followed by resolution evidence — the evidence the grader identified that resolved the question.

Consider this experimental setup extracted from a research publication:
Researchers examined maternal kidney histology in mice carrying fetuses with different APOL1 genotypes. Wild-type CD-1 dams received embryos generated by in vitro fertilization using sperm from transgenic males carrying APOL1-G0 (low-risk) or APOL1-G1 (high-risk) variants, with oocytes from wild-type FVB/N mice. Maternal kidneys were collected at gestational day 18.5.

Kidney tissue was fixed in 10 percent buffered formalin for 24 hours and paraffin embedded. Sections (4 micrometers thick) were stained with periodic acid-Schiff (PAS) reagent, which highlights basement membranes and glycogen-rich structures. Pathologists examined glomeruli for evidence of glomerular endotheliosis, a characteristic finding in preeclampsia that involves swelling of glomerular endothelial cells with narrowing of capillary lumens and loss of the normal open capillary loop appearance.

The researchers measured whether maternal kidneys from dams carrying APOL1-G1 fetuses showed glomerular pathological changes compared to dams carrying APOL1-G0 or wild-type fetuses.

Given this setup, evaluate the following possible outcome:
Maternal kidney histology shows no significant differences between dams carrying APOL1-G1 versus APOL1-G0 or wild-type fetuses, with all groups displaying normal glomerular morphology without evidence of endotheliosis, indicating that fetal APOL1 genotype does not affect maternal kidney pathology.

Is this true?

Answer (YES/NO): YES